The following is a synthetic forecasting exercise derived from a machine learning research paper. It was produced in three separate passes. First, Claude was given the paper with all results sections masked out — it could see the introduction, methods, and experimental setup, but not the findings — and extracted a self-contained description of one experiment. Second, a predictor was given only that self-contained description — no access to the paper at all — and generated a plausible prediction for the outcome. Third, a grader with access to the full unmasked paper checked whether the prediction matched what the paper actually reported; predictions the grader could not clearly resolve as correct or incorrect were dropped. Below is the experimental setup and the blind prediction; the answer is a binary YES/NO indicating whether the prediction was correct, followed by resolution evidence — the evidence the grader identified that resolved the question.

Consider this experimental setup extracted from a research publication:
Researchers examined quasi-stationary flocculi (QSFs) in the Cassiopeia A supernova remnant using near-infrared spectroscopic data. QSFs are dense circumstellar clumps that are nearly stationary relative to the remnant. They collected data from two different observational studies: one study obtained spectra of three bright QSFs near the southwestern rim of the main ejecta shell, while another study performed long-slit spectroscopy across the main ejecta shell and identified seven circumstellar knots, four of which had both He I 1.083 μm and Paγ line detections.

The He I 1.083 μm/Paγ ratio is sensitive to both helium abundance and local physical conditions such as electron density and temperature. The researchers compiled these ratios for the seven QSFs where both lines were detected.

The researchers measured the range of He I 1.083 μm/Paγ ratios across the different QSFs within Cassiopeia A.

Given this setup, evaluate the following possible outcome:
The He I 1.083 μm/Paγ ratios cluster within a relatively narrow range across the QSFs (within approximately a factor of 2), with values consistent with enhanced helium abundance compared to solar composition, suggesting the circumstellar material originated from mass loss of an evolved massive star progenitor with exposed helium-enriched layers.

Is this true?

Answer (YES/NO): YES